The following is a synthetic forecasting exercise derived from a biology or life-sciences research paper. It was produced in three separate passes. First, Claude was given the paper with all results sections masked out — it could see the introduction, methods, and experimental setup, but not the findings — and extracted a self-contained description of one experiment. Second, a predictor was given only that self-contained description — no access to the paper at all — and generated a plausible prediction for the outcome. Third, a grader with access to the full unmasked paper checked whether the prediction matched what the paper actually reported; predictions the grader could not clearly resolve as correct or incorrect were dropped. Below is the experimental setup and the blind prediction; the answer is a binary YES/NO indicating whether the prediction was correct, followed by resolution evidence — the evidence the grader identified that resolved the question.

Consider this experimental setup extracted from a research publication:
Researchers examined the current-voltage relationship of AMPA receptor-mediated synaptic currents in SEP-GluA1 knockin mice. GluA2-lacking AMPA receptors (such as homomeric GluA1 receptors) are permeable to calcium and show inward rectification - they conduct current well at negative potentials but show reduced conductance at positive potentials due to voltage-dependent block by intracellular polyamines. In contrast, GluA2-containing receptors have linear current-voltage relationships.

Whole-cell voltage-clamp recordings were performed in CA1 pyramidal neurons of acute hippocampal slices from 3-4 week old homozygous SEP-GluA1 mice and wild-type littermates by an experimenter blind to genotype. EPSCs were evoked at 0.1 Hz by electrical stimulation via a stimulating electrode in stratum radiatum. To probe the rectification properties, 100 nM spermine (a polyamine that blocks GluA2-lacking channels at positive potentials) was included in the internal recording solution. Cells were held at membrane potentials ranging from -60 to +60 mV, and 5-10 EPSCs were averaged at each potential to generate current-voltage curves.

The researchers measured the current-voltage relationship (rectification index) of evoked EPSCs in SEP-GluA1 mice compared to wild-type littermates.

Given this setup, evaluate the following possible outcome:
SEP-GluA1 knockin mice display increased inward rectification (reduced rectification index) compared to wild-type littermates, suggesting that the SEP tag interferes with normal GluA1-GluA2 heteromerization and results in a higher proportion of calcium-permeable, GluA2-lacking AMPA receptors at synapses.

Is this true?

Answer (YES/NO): NO